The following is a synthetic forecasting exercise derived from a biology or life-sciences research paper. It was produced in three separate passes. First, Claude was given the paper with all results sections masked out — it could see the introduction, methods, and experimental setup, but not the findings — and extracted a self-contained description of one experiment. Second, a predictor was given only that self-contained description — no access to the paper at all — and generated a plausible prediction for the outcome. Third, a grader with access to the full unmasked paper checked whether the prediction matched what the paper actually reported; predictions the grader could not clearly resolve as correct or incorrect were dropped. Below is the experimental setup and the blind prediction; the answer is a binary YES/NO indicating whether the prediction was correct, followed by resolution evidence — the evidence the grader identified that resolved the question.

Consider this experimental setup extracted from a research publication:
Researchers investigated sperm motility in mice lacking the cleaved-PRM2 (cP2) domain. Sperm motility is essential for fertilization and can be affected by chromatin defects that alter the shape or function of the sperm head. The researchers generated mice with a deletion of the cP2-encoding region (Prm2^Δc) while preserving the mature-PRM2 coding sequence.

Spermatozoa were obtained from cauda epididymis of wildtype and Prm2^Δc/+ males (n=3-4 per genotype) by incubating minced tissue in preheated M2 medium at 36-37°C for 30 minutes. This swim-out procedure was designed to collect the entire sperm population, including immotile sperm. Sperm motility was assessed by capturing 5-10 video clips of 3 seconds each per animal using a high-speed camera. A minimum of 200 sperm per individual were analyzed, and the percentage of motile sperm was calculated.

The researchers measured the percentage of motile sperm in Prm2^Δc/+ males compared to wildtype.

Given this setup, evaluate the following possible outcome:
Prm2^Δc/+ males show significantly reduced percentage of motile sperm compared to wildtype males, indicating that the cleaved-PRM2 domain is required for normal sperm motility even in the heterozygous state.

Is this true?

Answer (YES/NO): YES